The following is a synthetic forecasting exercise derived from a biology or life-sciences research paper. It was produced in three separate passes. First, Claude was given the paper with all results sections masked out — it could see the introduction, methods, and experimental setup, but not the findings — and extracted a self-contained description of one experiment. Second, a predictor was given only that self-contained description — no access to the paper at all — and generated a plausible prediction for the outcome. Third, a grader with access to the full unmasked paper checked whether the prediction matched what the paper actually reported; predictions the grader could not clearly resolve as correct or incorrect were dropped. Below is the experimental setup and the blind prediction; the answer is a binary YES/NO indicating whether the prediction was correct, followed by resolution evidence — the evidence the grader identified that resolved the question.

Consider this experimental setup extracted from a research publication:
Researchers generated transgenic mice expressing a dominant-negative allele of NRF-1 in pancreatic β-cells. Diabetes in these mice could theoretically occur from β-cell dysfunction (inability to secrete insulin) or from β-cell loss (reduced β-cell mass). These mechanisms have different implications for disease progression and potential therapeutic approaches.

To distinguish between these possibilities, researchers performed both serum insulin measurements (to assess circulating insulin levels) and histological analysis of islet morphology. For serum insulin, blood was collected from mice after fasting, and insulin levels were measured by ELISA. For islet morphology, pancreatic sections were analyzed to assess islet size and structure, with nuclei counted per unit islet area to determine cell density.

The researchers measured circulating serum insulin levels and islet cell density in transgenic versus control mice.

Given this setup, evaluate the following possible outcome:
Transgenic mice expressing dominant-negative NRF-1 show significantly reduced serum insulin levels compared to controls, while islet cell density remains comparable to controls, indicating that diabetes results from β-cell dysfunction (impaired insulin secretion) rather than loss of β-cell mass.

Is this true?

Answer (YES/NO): NO